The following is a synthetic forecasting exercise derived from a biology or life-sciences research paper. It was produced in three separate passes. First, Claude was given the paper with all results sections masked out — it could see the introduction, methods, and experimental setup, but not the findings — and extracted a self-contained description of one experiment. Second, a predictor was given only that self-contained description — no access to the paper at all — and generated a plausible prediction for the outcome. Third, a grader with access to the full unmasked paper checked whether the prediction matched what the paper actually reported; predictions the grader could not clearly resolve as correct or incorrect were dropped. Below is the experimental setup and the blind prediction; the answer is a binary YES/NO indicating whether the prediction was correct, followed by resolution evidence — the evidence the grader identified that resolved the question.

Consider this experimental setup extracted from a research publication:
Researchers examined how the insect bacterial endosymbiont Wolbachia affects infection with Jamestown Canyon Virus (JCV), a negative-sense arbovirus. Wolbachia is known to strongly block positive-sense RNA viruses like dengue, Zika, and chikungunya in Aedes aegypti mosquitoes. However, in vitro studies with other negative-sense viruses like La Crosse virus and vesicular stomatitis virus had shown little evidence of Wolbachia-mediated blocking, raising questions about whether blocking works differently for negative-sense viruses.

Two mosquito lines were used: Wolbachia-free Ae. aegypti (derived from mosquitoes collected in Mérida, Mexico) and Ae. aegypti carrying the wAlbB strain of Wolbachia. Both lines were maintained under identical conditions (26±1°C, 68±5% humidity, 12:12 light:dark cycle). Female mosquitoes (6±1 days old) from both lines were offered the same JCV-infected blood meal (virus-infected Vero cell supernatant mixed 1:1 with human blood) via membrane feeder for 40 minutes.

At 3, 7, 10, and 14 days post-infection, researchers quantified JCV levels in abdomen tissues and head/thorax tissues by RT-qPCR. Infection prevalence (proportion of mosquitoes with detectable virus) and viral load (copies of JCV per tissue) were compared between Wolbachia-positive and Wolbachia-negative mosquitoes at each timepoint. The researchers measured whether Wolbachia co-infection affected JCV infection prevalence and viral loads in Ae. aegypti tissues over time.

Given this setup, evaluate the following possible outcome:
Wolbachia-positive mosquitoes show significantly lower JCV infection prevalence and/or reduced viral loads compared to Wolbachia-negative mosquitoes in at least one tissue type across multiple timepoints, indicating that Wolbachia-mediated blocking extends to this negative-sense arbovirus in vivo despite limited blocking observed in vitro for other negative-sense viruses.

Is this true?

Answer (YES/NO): YES